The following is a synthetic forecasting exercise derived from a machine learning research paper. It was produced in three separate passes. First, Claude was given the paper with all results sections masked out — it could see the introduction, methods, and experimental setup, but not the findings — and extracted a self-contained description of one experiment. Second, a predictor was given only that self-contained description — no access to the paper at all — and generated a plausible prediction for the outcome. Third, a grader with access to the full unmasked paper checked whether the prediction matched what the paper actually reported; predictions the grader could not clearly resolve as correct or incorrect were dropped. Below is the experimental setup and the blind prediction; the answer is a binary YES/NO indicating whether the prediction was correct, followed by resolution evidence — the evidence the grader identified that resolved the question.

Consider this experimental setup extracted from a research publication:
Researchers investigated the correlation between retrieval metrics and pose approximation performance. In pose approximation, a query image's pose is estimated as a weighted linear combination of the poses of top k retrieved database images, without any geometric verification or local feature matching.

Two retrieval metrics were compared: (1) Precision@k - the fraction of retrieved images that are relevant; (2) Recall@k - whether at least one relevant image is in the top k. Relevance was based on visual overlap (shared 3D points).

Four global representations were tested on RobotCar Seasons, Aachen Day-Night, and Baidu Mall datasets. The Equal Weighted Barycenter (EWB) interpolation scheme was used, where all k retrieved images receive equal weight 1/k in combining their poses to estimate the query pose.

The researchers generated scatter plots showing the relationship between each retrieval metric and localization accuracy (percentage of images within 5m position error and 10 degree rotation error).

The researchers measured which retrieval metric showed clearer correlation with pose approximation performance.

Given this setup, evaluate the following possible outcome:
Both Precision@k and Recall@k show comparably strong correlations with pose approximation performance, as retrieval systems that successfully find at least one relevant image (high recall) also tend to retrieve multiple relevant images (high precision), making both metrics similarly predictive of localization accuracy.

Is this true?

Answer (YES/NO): NO